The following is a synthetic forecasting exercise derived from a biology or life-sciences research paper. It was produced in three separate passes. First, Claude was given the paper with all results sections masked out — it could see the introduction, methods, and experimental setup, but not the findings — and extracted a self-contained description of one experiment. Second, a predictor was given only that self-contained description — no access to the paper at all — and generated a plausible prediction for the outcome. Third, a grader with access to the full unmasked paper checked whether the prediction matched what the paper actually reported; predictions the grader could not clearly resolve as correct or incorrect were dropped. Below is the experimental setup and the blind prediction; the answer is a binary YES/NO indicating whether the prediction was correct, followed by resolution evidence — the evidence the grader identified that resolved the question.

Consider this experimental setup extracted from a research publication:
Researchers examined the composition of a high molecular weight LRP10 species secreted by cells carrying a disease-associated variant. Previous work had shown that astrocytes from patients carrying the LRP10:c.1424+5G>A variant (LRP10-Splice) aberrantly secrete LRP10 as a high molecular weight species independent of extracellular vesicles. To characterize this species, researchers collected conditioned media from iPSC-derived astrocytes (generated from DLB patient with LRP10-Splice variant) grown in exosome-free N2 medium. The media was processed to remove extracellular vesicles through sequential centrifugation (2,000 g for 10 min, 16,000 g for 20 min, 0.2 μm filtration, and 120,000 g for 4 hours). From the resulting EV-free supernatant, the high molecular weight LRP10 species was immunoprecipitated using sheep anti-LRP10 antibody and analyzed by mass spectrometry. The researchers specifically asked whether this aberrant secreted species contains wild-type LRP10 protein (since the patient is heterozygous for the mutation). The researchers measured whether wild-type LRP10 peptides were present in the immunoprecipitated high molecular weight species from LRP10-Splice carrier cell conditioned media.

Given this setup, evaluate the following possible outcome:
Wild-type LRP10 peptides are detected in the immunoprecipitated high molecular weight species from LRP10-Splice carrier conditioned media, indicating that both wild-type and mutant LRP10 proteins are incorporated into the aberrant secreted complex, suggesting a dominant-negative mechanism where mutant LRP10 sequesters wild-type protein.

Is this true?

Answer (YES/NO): NO